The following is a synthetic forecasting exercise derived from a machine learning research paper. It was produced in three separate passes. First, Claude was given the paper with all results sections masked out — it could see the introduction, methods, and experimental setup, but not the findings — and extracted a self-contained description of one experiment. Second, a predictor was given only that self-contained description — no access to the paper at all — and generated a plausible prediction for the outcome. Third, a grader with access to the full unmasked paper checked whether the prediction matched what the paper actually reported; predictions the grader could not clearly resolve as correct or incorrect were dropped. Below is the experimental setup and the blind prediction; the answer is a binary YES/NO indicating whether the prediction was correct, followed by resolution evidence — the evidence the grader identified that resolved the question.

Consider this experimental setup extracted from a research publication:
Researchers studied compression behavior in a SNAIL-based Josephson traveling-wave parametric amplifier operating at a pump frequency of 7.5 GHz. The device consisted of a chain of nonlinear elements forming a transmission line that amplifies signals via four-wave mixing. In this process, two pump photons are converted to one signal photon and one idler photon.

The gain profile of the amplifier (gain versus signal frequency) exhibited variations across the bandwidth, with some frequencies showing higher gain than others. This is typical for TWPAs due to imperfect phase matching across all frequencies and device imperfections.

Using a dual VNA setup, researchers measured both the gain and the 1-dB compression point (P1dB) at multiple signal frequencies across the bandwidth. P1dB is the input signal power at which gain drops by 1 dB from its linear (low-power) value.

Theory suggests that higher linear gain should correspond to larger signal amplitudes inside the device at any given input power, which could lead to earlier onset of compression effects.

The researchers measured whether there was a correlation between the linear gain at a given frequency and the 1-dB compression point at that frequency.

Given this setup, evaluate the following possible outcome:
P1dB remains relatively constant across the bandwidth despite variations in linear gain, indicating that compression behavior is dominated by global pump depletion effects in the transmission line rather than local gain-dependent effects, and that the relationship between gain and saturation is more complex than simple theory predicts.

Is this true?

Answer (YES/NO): NO